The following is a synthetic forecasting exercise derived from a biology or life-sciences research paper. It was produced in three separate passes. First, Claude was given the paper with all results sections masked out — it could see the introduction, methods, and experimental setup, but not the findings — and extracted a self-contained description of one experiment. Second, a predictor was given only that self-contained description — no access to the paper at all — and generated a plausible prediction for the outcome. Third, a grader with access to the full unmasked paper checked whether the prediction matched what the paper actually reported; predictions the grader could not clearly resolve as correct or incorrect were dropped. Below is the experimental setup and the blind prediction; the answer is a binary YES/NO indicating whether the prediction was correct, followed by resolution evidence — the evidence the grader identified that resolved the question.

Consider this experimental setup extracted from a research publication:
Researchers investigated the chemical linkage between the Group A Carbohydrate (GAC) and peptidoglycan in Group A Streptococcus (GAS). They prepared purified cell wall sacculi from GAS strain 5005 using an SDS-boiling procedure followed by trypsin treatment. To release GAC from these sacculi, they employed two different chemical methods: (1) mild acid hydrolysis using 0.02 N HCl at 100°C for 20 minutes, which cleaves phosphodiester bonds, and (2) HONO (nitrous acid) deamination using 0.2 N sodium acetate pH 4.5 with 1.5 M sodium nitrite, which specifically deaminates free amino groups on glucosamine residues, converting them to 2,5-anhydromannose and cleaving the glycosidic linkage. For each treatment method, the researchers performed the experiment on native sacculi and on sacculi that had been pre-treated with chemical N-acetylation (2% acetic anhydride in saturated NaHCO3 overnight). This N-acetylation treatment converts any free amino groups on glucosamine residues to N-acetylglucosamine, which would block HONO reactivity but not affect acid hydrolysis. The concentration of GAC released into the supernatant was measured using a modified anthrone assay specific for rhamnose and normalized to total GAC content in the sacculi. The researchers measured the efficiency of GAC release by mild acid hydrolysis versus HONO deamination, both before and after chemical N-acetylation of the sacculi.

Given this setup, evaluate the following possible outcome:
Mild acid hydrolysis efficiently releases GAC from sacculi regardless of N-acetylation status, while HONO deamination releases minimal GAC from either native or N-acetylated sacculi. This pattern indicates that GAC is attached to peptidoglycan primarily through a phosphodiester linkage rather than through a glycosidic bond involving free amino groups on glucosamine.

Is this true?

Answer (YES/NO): NO